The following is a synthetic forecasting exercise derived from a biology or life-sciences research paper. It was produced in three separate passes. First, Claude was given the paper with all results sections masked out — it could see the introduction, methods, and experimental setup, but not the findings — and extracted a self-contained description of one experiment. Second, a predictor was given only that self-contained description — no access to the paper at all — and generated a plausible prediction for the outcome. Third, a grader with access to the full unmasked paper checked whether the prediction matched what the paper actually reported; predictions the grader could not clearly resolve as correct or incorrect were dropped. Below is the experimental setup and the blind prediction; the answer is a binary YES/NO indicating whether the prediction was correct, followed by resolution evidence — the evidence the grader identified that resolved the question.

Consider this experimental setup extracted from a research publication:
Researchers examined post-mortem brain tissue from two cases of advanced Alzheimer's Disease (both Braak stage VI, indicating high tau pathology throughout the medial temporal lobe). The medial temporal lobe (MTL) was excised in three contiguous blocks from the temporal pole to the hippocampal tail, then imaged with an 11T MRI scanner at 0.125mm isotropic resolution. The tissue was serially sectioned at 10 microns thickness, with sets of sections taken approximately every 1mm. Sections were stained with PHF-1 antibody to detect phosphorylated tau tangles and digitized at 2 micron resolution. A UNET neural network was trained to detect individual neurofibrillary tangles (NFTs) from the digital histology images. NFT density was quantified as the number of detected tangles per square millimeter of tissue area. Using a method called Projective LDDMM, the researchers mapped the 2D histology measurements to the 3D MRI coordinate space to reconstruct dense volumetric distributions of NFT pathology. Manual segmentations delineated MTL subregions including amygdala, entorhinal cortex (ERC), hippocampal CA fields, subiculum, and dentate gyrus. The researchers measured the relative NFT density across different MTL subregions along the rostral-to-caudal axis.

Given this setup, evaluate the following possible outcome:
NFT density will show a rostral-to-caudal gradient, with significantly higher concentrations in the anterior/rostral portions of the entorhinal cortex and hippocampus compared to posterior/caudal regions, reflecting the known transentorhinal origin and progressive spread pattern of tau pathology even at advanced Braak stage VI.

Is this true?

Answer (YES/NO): YES